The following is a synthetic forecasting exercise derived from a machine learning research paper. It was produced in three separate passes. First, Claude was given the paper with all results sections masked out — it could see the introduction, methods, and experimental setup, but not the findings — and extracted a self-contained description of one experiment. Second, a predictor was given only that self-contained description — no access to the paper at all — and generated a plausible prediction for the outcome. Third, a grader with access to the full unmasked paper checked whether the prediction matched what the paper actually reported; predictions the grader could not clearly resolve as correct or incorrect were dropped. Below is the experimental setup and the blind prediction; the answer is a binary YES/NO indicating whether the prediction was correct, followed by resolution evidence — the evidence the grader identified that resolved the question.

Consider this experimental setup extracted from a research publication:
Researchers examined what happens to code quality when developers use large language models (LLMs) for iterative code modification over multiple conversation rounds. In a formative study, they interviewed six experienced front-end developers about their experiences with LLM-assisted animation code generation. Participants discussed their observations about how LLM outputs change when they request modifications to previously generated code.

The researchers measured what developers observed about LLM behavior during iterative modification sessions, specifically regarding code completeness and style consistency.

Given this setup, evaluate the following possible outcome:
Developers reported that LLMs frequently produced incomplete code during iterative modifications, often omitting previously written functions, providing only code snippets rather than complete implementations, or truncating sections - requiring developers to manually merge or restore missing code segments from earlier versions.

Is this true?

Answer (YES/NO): YES